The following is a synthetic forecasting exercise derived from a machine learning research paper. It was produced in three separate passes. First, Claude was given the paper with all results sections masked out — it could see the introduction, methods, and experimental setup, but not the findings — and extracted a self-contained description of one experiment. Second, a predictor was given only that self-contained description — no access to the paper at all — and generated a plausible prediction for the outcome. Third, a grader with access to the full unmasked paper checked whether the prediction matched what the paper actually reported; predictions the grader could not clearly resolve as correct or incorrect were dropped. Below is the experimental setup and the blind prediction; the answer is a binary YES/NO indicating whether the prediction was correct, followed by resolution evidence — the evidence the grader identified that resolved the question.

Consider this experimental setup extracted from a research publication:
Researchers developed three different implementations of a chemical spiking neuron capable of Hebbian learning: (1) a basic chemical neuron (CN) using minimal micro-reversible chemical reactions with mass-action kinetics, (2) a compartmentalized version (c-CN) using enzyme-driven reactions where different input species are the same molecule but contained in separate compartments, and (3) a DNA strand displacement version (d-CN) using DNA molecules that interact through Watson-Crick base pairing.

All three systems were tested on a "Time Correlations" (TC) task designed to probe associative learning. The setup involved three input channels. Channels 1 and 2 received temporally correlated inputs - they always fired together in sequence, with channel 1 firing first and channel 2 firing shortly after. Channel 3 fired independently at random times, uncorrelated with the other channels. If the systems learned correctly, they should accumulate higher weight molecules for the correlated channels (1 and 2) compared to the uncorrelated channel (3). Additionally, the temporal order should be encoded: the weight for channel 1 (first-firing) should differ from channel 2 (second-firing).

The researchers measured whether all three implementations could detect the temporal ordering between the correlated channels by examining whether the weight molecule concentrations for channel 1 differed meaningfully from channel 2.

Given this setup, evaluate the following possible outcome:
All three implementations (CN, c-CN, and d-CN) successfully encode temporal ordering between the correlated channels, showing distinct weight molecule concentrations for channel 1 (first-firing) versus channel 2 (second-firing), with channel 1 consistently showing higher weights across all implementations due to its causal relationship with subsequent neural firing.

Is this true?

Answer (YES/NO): NO